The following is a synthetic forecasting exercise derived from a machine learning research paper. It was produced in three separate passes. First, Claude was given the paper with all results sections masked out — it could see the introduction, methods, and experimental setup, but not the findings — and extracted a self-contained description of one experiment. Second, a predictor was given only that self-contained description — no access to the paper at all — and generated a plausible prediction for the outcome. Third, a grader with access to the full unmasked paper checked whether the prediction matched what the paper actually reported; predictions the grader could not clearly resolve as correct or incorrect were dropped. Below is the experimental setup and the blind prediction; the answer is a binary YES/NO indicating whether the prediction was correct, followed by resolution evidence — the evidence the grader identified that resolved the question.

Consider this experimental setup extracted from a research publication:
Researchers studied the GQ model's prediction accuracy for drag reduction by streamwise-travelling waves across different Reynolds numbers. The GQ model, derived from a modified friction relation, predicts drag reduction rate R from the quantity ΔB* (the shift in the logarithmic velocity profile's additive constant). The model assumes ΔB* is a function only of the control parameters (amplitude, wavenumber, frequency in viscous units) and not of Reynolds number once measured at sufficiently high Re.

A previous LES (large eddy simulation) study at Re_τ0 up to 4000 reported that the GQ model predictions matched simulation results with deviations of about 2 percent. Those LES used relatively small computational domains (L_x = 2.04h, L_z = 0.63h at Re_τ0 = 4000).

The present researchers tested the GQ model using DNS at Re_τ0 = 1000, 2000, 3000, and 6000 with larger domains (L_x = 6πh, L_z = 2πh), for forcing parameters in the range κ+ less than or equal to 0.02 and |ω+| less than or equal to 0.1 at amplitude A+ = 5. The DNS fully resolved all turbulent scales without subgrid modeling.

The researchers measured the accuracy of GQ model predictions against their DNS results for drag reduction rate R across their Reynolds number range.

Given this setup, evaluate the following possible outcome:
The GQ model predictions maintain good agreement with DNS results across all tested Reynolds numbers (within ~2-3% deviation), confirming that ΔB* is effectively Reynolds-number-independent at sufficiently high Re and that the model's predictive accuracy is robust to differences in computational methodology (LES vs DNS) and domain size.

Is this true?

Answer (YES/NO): YES